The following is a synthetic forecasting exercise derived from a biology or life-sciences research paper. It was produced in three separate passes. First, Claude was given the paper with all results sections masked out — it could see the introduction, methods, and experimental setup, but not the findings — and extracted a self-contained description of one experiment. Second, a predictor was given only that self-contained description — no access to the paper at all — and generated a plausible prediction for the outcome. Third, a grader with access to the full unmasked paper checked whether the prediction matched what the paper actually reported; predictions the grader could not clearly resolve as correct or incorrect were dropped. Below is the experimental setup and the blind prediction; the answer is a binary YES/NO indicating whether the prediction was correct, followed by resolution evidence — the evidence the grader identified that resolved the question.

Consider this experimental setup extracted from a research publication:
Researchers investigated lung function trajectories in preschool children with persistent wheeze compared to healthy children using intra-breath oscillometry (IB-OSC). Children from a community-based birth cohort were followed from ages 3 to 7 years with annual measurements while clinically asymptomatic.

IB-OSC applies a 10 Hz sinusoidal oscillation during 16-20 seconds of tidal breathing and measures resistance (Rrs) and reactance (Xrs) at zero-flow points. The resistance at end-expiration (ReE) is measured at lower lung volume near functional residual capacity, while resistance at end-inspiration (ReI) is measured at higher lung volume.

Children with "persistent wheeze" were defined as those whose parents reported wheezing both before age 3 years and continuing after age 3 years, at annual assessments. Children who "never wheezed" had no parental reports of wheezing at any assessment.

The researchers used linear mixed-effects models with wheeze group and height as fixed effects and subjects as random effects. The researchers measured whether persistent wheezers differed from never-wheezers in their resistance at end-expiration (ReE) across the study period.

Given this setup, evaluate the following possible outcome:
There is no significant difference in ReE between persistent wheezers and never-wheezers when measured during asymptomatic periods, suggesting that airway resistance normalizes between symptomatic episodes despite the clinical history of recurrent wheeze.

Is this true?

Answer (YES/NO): YES